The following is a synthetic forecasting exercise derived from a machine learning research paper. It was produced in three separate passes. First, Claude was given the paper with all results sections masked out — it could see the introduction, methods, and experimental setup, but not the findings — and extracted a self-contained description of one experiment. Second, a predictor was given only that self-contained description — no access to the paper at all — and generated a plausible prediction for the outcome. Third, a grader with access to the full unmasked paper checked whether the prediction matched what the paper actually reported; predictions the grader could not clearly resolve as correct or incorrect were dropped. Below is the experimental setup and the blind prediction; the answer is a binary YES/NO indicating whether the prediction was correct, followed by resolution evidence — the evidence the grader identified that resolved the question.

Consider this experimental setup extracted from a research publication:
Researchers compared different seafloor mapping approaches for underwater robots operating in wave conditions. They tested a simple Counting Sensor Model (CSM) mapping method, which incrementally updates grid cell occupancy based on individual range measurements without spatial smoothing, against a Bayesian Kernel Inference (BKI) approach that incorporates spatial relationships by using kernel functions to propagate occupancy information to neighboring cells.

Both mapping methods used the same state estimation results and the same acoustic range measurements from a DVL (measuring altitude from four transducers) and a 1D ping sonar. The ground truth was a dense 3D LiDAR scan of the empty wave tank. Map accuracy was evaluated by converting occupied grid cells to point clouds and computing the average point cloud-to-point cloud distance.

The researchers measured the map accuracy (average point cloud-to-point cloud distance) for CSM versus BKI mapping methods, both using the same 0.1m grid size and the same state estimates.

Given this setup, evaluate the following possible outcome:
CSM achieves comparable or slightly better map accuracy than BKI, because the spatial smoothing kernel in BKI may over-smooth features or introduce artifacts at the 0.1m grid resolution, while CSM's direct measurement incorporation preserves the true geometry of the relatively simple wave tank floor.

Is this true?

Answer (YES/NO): YES